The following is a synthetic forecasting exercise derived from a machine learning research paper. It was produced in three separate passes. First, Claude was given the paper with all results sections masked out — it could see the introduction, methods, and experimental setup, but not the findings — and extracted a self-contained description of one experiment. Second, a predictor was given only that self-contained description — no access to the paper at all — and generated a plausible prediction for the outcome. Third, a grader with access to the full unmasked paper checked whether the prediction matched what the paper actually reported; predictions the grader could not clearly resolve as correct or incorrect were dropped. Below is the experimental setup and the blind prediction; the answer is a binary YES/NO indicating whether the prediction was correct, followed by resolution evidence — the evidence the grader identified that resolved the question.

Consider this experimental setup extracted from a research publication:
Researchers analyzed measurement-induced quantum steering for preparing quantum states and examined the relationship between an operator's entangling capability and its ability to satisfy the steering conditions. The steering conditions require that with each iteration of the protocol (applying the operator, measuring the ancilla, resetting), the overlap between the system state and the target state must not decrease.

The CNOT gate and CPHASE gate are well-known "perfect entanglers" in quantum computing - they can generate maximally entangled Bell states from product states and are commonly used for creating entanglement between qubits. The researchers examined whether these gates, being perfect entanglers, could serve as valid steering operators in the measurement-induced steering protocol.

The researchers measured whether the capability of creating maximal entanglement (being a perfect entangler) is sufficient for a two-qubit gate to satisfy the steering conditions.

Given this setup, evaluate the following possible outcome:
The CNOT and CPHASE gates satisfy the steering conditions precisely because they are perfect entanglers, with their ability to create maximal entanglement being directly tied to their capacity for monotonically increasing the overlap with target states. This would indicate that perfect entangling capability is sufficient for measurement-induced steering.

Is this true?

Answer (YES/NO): NO